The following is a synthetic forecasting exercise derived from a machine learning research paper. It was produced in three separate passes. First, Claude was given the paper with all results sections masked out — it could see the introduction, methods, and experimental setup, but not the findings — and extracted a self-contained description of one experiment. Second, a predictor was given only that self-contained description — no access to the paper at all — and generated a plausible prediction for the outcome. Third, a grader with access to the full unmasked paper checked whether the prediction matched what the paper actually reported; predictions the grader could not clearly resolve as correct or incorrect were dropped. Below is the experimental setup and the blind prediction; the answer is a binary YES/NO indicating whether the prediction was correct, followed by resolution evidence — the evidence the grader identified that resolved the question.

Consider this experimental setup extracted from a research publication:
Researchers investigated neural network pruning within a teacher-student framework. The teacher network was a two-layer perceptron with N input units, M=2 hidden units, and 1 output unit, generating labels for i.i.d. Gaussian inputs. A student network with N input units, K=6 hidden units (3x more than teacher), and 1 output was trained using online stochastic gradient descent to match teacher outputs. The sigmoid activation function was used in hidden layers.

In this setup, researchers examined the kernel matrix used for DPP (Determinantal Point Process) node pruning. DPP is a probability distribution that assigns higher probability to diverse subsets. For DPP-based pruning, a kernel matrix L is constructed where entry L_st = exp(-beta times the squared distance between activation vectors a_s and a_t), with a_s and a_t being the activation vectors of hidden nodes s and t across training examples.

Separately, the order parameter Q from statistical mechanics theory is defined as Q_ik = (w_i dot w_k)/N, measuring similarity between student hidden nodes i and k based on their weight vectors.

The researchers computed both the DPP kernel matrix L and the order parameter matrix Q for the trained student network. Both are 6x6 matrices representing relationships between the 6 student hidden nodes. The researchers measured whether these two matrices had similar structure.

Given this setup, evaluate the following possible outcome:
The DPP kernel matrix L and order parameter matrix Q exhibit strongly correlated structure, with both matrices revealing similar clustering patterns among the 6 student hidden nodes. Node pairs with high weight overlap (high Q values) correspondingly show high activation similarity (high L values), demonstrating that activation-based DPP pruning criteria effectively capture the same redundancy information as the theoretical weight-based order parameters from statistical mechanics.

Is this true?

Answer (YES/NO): YES